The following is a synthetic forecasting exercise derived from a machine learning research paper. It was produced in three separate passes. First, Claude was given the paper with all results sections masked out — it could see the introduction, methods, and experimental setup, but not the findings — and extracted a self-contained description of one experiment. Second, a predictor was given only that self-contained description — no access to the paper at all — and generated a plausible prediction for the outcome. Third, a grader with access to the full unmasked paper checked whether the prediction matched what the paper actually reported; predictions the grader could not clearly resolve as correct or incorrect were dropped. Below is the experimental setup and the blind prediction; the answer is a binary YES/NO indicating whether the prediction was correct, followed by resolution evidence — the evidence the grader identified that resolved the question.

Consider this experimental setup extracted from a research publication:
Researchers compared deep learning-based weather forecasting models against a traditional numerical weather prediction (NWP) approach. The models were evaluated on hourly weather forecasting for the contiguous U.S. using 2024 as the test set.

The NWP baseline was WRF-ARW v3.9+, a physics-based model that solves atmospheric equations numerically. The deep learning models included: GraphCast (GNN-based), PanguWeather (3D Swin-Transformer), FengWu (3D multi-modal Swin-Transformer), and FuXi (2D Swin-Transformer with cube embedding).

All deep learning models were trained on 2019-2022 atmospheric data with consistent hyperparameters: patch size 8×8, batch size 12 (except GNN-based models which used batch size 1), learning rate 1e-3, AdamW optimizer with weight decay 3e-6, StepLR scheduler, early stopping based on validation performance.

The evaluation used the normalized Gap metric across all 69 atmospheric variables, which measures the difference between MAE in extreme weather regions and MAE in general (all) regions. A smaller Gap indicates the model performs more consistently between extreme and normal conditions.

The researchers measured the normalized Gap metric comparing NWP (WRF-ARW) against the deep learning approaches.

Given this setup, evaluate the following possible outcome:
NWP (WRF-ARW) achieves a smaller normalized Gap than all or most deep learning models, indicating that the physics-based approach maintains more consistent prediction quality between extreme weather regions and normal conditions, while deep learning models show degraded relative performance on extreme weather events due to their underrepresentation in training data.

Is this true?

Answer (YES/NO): NO